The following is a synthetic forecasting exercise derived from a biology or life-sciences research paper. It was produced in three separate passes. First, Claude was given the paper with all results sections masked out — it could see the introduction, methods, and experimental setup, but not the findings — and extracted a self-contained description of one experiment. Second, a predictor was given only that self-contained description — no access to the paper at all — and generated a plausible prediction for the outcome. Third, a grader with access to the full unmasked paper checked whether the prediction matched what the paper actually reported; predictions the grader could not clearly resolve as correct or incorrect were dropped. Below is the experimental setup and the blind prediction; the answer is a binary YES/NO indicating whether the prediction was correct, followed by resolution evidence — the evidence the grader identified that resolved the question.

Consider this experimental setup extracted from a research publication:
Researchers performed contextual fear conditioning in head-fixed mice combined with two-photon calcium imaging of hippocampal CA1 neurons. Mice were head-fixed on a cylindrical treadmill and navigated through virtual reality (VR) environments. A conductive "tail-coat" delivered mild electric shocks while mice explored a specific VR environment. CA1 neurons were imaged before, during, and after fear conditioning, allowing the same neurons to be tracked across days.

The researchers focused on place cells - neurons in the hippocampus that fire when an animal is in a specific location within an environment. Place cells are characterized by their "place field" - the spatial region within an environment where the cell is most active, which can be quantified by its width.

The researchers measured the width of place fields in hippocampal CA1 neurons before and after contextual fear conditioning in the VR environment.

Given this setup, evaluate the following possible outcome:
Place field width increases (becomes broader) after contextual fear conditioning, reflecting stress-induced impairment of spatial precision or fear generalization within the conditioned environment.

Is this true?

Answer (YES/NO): NO